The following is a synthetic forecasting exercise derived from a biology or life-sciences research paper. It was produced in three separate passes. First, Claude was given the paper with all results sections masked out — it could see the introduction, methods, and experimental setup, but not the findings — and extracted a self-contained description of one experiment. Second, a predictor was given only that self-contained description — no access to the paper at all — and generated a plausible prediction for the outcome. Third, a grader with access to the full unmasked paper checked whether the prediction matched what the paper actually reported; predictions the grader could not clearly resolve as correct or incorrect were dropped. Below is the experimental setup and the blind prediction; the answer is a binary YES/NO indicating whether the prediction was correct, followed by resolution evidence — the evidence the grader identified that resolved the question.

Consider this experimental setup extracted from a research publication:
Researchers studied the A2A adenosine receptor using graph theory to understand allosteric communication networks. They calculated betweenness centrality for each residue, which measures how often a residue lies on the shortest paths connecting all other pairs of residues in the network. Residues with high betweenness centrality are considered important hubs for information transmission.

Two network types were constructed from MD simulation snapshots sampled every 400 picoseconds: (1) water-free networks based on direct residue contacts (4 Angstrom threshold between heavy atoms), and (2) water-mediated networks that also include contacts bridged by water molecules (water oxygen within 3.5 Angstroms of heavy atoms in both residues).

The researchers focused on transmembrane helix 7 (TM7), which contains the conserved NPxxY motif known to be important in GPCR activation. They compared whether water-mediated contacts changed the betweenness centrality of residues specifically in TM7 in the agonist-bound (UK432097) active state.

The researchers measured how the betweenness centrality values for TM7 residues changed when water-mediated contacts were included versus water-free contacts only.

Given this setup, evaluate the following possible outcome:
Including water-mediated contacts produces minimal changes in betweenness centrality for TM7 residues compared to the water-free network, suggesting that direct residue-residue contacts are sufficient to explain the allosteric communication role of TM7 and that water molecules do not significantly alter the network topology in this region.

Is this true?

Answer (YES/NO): NO